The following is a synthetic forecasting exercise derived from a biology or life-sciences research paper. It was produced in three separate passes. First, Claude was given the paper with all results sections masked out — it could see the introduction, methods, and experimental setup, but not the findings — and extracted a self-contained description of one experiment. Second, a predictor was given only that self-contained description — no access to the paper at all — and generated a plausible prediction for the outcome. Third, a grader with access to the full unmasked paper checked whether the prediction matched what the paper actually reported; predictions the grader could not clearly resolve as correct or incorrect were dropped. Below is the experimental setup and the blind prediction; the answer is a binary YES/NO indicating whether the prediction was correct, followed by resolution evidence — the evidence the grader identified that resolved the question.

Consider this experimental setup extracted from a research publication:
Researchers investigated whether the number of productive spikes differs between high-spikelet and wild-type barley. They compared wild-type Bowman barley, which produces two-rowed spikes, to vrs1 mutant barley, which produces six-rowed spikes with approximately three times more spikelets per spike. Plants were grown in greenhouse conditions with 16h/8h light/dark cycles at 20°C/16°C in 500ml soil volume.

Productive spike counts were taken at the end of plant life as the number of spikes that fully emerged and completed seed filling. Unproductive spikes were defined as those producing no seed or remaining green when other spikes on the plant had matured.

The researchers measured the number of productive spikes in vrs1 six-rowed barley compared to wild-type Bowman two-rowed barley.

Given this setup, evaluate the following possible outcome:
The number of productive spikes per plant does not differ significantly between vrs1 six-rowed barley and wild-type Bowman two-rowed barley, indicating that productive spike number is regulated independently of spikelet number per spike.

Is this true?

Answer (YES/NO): NO